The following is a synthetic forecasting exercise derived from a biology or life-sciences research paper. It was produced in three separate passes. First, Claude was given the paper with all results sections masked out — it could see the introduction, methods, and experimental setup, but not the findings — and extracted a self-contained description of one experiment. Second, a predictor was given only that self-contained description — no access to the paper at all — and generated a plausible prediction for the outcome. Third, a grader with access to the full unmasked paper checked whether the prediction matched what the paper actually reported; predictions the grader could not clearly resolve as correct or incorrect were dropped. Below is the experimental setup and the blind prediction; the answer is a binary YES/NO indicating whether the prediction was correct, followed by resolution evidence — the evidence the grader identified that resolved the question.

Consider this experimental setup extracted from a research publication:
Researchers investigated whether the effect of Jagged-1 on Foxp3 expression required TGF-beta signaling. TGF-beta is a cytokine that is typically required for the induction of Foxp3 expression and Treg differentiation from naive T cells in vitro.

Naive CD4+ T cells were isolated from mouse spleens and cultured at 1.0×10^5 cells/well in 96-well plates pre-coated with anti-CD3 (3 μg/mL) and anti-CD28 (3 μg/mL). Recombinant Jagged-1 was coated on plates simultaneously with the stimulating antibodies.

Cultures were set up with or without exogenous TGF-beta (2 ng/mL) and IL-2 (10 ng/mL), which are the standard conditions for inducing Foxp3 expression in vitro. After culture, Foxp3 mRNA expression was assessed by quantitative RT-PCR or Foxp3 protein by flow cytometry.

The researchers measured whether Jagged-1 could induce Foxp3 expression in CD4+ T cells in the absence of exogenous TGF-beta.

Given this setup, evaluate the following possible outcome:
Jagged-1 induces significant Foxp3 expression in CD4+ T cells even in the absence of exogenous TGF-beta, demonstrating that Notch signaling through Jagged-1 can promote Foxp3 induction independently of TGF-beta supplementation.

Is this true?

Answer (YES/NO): NO